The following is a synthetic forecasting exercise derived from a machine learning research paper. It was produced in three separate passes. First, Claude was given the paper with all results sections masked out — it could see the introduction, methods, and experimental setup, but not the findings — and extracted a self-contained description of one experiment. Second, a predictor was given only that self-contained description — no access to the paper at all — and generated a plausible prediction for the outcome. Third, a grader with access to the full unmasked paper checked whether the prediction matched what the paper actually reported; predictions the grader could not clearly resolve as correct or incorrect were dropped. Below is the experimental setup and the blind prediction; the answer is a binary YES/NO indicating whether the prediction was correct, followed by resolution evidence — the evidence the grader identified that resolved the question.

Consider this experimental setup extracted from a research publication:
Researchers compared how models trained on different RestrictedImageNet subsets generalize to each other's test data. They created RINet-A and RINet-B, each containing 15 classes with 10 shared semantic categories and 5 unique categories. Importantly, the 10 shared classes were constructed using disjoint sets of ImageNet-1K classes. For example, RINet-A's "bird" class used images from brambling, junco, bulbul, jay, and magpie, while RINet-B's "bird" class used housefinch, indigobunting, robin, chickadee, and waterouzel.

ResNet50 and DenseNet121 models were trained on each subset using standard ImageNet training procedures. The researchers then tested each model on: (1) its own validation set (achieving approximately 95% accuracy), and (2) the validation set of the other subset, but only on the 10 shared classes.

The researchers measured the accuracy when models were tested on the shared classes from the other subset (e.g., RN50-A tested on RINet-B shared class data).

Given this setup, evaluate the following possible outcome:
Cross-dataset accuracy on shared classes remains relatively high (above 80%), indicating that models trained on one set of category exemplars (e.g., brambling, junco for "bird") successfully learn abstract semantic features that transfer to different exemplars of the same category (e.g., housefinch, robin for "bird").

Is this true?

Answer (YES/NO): YES